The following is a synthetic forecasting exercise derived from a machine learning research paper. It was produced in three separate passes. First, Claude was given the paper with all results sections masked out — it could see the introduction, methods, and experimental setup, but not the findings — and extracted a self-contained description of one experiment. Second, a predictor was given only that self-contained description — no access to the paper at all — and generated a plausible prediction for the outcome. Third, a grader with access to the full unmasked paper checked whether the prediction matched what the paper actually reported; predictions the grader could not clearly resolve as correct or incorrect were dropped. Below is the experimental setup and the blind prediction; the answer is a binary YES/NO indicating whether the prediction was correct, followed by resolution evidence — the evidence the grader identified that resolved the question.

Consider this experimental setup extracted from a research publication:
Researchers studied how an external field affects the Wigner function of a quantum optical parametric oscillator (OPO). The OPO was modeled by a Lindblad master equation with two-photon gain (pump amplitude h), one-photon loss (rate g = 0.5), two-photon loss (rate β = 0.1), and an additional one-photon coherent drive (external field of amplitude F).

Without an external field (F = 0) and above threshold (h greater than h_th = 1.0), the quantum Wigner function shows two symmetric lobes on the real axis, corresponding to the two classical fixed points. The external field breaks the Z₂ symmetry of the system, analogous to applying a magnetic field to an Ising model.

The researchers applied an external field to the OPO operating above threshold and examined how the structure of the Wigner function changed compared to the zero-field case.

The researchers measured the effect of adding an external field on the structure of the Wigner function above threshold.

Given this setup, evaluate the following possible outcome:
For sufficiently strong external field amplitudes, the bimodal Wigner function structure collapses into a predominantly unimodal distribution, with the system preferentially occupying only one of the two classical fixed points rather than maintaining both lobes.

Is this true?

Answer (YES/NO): YES